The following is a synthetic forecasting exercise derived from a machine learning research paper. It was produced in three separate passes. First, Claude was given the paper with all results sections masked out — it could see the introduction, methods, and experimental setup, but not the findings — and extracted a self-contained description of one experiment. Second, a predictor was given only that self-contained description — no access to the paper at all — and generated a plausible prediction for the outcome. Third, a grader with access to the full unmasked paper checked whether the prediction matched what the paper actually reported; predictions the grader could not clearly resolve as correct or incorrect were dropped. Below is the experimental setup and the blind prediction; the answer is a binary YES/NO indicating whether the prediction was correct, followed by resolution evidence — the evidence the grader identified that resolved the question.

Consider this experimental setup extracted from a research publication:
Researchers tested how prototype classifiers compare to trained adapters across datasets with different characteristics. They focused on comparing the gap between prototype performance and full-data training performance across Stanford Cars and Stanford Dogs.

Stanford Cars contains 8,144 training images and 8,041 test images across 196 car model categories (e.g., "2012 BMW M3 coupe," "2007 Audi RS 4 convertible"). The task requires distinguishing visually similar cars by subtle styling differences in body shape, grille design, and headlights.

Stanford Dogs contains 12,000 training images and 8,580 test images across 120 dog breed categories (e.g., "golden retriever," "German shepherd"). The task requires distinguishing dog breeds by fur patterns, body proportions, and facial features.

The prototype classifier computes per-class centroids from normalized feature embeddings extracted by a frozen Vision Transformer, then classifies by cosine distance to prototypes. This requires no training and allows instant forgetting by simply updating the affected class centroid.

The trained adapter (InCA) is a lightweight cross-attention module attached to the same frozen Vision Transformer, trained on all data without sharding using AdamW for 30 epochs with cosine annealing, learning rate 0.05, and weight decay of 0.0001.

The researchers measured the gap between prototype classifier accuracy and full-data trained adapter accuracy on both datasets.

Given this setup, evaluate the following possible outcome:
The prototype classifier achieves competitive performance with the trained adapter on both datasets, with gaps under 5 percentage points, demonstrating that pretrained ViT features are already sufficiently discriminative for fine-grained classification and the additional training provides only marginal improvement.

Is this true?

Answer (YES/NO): NO